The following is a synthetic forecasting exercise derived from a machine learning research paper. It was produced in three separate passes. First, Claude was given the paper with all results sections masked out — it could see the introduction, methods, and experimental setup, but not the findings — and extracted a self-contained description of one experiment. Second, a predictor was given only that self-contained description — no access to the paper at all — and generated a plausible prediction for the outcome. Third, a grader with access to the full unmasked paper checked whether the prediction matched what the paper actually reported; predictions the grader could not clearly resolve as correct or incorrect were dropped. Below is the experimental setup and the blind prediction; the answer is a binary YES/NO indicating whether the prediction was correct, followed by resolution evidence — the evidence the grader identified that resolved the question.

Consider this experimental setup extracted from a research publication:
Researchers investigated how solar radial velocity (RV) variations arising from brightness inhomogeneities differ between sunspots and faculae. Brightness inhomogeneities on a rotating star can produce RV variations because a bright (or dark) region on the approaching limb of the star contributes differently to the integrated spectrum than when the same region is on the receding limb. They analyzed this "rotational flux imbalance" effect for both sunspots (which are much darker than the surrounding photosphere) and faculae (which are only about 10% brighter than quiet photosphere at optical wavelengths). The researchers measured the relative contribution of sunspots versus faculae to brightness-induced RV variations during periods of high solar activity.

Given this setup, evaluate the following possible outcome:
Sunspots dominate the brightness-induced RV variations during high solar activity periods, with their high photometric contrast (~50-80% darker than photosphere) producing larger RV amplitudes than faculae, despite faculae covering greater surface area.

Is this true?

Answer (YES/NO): YES